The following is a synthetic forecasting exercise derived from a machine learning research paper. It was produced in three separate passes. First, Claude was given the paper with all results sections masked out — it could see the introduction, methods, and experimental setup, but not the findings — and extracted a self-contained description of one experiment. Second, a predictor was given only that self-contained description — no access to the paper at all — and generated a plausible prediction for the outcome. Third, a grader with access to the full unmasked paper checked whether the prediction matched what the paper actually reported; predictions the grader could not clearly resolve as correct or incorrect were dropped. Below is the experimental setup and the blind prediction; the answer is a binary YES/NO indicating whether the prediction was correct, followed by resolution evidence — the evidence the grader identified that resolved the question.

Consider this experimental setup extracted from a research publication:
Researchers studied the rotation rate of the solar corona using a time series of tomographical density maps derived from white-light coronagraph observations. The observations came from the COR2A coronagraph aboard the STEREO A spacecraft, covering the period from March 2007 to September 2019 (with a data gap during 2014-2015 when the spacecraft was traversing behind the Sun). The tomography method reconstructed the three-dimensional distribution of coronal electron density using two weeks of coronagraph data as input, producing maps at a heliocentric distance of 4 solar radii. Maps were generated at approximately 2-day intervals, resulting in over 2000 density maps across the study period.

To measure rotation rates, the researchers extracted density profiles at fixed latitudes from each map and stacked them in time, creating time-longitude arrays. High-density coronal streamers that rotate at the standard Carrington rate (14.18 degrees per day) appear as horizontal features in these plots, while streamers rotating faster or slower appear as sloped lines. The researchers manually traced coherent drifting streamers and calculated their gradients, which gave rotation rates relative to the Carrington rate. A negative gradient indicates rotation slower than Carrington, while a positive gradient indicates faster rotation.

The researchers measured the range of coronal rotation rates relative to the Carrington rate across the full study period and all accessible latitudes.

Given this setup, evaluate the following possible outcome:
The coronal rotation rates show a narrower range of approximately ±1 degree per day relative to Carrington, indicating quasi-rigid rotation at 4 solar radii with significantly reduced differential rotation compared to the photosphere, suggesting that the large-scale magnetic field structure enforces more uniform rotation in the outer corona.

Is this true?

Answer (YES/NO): NO